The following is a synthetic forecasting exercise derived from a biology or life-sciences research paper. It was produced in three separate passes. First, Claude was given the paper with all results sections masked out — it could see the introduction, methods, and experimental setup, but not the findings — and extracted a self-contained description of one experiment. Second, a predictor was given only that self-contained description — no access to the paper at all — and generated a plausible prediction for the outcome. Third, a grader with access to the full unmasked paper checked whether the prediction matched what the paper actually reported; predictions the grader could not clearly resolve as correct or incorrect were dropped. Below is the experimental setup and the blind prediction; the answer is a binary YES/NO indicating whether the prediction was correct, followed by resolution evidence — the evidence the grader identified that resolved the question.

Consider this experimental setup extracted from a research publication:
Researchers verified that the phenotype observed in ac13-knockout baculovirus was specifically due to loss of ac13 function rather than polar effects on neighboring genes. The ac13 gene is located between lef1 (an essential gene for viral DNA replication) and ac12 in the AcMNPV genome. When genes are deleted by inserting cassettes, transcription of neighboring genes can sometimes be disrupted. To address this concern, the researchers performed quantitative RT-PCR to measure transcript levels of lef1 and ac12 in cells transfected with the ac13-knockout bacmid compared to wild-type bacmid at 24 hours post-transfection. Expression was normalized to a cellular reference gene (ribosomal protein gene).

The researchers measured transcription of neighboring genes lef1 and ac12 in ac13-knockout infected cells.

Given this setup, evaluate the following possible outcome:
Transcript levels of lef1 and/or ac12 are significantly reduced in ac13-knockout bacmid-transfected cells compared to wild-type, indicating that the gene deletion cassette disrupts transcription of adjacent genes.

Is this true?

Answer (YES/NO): NO